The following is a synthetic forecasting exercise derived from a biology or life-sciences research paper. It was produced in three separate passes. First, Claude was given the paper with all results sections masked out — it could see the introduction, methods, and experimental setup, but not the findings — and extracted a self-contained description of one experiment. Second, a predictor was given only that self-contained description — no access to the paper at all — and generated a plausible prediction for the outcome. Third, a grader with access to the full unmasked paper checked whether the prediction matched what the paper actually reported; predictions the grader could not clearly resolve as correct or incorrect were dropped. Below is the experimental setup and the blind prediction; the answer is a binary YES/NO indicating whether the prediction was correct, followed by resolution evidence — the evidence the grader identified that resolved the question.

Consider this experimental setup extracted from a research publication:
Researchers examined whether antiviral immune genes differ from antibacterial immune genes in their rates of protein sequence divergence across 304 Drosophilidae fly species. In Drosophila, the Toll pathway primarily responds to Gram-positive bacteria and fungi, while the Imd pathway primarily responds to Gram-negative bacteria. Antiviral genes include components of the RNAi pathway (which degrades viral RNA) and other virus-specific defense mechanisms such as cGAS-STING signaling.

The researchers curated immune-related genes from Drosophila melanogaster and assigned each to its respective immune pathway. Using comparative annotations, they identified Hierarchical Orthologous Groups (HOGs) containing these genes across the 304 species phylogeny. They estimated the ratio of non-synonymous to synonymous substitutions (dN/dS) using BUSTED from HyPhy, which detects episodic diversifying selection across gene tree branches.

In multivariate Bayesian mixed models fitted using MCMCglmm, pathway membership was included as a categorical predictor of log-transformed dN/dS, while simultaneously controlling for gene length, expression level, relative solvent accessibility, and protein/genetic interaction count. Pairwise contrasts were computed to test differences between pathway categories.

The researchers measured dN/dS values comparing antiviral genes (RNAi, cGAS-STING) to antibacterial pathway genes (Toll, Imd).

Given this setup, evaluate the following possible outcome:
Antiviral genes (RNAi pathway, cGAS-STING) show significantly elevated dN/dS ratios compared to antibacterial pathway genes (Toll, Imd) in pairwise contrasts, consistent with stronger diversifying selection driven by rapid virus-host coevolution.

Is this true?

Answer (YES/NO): NO